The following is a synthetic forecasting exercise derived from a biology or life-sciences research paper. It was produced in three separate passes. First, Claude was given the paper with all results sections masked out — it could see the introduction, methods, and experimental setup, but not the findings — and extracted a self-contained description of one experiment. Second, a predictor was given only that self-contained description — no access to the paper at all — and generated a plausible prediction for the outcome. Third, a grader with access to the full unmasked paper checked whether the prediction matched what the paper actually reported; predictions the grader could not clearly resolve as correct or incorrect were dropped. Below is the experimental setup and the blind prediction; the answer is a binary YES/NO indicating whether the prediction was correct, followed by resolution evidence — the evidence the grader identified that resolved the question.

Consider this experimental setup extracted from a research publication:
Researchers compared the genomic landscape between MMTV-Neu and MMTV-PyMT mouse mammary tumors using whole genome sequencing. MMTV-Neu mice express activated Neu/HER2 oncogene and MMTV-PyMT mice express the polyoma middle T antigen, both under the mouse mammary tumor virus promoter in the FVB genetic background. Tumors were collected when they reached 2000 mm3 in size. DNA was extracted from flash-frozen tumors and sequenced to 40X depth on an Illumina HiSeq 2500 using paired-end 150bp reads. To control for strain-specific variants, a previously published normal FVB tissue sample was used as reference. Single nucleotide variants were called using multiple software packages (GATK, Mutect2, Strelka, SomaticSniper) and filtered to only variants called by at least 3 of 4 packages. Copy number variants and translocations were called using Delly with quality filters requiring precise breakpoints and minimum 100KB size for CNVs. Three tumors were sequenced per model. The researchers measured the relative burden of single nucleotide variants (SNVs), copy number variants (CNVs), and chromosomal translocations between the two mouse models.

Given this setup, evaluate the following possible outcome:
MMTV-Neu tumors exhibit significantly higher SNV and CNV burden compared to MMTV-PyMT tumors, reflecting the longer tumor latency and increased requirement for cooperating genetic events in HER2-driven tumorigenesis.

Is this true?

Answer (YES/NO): NO